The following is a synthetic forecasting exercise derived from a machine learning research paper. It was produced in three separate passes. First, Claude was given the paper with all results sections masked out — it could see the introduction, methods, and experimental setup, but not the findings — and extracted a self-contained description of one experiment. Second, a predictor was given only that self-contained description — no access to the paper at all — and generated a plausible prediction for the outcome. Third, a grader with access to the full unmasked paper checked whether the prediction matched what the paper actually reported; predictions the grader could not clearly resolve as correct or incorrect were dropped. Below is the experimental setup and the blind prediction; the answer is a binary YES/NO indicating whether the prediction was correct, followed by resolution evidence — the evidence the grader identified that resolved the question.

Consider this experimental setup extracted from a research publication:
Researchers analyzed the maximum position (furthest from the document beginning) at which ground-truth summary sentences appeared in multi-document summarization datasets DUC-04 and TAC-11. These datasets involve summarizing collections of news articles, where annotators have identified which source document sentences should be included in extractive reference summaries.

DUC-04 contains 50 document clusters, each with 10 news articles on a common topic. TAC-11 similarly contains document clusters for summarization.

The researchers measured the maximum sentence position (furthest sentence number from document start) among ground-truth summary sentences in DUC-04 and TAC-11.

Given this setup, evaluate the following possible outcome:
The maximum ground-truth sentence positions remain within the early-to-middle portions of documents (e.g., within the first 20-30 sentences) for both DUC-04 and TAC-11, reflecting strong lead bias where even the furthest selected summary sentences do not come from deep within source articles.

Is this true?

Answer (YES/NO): YES